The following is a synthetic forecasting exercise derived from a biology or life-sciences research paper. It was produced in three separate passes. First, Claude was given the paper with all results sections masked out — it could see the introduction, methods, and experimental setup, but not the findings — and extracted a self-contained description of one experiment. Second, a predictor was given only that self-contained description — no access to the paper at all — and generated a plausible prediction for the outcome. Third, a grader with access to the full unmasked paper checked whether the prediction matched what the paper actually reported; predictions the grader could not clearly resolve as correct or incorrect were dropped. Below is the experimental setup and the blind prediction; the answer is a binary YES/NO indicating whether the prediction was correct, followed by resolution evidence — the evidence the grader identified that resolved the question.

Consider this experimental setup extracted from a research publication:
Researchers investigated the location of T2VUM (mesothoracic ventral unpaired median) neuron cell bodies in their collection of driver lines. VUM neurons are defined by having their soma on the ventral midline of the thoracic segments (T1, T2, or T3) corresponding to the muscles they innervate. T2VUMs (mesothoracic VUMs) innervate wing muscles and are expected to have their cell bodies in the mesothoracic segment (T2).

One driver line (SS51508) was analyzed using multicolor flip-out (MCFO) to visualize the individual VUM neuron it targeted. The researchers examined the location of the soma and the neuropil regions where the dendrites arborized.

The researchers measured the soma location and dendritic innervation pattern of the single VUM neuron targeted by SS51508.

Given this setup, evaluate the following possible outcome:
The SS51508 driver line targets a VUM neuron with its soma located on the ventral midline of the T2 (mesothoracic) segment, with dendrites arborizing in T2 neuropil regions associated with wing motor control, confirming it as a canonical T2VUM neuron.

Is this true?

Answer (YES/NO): NO